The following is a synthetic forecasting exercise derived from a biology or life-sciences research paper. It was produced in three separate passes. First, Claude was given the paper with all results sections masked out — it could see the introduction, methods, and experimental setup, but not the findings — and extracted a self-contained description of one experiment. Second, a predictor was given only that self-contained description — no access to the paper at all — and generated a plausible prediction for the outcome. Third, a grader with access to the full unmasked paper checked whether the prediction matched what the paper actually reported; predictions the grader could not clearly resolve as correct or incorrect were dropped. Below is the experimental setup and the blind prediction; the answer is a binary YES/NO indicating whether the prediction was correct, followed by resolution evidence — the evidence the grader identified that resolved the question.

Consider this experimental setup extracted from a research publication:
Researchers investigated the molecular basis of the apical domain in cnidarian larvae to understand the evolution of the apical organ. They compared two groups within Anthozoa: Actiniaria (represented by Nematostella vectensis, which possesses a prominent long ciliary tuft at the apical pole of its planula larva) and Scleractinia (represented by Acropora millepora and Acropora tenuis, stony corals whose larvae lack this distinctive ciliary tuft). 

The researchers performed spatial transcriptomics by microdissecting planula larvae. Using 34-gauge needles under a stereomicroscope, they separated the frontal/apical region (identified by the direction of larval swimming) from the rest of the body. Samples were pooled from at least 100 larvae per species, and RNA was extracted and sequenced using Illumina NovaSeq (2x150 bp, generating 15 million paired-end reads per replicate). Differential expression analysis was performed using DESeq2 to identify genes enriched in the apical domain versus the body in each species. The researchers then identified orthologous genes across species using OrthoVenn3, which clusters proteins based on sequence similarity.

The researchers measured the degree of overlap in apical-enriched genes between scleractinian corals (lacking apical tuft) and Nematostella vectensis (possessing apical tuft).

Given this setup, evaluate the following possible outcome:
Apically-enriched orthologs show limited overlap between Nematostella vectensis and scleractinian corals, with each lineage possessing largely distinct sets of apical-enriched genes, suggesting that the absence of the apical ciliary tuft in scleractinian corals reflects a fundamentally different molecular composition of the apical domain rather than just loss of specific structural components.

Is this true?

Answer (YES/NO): NO